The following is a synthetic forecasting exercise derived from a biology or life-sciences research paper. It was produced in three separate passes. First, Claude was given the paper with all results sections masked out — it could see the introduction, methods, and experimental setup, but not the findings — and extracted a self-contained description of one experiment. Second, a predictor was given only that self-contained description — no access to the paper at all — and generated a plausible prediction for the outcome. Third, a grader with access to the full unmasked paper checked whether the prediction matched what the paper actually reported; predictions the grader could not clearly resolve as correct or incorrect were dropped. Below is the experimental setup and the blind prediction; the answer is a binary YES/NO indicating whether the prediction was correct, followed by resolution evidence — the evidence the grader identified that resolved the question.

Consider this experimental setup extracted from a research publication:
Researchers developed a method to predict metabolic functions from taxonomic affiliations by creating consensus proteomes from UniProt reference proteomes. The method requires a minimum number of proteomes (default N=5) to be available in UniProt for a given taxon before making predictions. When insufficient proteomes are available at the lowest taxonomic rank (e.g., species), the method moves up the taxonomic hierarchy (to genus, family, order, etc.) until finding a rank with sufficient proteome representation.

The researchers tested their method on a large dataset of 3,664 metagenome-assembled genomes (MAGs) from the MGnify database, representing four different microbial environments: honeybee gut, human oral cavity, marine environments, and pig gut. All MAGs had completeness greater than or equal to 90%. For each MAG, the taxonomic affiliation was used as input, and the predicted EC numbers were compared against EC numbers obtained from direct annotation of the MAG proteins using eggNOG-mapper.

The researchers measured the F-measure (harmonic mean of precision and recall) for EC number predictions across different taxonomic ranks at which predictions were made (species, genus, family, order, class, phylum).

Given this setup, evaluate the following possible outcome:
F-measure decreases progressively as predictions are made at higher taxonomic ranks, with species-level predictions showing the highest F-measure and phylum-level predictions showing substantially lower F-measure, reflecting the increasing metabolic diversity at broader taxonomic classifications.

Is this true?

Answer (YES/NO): YES